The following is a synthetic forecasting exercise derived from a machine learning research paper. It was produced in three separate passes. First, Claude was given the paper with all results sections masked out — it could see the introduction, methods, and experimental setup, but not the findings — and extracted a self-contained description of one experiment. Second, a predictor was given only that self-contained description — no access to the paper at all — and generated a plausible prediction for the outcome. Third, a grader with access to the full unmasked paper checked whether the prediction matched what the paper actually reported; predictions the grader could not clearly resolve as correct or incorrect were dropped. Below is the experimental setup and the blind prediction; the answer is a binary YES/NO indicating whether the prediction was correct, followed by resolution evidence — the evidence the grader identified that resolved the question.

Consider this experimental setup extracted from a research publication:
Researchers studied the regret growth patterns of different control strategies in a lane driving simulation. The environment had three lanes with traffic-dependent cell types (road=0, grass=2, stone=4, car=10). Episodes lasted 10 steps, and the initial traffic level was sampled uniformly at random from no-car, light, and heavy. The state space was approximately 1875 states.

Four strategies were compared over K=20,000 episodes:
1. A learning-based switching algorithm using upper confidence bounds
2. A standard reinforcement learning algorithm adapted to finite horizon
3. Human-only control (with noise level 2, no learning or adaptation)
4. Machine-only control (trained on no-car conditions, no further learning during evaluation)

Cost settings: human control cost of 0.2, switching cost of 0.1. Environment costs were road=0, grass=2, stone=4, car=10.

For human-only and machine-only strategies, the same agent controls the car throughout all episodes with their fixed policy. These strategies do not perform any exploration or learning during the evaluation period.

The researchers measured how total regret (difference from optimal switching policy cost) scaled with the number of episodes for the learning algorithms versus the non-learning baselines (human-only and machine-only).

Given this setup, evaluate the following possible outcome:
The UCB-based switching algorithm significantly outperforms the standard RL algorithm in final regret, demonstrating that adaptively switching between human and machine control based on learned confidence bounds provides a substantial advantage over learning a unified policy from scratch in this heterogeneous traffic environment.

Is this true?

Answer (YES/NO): NO